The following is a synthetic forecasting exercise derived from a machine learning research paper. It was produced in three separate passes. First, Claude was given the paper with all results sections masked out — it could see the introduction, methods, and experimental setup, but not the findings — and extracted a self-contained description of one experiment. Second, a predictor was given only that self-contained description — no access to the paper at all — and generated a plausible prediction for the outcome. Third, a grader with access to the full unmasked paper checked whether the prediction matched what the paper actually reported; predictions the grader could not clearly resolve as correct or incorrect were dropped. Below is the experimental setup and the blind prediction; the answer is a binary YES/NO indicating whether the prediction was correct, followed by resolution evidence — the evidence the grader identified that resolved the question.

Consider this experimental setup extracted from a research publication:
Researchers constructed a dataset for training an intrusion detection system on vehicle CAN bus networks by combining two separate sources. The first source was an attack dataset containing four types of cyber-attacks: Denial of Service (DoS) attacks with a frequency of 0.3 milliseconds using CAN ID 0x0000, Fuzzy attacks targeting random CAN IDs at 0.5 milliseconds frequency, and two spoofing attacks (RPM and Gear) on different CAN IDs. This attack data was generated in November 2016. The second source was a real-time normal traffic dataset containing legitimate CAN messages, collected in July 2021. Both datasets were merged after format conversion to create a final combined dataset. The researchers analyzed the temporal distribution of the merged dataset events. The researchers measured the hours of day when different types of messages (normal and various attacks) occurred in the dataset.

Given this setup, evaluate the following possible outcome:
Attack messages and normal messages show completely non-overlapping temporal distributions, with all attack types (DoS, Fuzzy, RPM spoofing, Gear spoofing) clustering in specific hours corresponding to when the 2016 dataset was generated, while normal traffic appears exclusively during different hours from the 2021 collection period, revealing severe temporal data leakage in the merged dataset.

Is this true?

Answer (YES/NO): NO